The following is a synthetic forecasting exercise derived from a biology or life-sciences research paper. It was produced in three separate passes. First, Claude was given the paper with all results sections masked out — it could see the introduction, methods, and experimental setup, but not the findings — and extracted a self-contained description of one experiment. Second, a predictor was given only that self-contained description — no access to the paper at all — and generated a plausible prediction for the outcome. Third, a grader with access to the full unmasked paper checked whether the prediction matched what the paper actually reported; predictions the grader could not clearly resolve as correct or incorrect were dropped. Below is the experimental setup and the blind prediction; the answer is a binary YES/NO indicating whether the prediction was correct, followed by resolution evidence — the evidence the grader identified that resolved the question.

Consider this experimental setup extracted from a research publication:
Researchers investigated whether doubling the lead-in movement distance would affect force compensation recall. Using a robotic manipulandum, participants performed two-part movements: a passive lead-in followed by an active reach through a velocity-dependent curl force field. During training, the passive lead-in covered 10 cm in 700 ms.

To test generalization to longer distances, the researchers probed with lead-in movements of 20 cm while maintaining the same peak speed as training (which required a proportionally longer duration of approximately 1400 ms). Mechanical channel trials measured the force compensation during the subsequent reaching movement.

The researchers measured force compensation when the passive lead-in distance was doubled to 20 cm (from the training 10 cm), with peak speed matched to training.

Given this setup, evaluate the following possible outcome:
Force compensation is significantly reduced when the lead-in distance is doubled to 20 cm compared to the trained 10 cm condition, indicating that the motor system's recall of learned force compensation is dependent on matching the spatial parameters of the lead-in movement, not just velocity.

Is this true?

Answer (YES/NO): NO